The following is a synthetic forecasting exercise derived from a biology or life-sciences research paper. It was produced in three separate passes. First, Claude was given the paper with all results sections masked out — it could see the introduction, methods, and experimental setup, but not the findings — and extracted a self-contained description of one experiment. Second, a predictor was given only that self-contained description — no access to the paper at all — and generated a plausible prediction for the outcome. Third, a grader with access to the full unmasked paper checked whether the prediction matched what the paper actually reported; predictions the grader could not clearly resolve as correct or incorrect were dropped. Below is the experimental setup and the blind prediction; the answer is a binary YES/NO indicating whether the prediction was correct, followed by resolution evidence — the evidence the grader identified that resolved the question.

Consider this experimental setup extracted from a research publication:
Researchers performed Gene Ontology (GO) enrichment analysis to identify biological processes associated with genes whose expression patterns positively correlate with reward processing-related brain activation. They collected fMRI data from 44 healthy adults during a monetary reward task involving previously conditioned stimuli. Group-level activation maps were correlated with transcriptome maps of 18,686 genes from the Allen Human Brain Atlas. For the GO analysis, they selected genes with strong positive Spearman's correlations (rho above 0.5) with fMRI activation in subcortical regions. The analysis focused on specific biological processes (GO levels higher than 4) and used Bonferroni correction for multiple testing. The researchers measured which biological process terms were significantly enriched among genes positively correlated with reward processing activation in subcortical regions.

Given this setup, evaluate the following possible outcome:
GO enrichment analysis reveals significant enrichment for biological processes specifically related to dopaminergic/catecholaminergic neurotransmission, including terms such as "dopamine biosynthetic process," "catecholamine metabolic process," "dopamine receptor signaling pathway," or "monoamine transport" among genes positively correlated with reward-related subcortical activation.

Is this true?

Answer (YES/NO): NO